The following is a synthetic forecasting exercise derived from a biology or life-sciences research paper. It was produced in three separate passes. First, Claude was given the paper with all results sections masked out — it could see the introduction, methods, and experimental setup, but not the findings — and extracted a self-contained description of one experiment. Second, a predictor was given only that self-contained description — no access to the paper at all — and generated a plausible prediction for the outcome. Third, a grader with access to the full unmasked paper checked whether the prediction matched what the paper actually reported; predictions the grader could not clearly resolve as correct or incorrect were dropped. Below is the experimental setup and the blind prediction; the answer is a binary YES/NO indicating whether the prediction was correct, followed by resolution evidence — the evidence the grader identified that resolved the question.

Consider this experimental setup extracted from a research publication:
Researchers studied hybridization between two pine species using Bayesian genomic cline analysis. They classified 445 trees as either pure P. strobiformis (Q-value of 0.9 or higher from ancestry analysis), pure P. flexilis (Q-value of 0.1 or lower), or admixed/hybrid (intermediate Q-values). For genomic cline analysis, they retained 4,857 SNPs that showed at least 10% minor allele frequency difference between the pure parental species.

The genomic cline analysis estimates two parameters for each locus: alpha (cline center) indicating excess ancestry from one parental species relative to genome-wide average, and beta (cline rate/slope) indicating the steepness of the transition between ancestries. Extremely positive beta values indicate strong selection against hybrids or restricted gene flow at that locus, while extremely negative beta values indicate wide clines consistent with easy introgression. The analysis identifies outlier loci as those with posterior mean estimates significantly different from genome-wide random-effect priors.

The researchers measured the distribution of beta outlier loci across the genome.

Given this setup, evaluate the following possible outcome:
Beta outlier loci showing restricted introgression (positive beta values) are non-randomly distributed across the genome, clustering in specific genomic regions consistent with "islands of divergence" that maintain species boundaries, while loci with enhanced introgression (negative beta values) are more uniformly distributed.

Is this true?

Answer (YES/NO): NO